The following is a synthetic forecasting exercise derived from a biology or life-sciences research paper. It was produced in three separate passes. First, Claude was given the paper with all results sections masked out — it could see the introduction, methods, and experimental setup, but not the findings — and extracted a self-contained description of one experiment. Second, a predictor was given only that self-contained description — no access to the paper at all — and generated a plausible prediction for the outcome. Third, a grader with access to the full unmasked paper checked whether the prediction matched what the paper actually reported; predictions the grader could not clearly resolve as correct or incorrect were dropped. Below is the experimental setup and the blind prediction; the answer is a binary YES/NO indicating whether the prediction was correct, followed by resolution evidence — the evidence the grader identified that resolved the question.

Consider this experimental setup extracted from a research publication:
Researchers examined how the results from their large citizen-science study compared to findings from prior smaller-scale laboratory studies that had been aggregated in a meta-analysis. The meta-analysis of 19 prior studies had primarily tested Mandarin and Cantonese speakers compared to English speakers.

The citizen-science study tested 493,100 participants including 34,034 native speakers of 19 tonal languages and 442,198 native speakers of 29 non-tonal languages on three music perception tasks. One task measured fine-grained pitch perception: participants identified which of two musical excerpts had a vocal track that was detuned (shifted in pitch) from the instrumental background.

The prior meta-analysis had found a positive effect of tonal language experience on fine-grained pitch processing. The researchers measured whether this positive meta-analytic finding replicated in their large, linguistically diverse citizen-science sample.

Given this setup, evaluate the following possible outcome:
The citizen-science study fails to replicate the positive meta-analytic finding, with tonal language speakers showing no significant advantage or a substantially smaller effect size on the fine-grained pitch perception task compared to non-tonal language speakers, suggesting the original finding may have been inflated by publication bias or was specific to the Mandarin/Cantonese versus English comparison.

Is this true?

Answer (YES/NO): YES